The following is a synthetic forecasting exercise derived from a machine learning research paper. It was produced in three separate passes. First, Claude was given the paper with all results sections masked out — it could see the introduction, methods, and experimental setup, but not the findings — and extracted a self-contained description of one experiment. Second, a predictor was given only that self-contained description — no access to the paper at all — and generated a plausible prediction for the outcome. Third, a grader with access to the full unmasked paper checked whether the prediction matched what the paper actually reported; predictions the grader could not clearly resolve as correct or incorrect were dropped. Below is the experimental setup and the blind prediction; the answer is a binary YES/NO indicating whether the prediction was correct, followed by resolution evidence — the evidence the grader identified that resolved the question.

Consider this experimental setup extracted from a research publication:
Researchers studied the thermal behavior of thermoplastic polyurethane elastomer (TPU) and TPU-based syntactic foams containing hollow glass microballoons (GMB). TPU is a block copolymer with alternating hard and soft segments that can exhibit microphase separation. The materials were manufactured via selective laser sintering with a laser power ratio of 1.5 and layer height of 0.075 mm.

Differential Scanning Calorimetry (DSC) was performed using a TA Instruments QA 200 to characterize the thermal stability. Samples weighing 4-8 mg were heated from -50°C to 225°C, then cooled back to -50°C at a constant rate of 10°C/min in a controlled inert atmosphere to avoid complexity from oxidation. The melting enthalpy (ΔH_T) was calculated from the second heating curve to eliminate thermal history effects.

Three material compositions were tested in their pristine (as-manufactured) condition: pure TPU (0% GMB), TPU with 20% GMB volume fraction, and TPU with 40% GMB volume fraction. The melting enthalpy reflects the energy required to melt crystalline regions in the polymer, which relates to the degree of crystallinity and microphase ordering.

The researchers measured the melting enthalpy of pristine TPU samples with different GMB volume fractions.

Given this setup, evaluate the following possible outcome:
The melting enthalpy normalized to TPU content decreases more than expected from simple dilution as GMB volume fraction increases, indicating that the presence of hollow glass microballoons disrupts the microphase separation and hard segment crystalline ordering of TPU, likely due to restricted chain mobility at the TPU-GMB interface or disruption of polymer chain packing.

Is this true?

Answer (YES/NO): NO